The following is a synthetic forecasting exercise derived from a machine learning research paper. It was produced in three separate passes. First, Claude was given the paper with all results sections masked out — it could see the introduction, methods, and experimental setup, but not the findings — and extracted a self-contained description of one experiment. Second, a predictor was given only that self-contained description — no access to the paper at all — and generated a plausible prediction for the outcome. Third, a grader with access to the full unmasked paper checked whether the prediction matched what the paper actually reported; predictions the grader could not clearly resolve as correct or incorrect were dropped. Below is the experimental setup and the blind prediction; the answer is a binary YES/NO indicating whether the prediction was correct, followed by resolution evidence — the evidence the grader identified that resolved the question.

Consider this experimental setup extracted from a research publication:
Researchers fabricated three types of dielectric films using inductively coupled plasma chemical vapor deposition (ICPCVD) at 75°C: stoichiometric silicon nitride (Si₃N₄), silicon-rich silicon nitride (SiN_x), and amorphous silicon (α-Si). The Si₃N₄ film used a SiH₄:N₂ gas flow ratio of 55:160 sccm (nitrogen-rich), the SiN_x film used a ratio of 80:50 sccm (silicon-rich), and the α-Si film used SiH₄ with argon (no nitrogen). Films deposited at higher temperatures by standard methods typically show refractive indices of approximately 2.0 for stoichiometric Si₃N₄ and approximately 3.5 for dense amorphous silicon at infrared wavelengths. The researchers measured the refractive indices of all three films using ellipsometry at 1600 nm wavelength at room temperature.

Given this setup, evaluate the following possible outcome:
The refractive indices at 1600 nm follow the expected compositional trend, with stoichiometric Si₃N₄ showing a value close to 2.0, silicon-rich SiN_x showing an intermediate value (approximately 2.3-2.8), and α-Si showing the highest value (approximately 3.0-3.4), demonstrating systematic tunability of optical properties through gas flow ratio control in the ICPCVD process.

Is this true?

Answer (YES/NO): NO